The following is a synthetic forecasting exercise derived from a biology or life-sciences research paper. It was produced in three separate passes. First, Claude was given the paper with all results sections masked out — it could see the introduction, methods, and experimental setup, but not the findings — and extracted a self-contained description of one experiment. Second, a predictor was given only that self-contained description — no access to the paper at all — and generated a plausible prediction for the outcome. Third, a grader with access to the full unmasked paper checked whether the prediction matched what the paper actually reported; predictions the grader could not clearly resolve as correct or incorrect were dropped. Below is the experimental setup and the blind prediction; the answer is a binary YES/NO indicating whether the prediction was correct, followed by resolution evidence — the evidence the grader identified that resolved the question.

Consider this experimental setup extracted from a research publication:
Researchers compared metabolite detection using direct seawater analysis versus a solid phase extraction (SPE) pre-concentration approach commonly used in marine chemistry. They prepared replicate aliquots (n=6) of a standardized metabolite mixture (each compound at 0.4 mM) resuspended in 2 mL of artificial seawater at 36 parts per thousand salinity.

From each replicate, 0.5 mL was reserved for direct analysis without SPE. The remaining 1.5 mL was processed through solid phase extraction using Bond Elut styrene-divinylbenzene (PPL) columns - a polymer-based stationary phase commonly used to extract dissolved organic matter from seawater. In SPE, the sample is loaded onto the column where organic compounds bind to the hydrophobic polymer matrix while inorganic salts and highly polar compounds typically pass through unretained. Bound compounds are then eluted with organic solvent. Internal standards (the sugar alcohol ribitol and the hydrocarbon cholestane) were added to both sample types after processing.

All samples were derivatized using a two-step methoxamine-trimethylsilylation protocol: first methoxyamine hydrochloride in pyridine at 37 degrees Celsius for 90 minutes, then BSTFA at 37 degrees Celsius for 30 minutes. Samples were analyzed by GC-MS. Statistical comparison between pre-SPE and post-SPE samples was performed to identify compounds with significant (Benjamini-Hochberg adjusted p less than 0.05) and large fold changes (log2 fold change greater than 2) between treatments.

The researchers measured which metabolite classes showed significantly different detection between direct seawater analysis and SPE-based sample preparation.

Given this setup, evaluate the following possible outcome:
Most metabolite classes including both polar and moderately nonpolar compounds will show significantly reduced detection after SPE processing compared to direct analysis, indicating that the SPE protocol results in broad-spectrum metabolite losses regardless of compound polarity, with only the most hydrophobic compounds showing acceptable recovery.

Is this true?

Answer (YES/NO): NO